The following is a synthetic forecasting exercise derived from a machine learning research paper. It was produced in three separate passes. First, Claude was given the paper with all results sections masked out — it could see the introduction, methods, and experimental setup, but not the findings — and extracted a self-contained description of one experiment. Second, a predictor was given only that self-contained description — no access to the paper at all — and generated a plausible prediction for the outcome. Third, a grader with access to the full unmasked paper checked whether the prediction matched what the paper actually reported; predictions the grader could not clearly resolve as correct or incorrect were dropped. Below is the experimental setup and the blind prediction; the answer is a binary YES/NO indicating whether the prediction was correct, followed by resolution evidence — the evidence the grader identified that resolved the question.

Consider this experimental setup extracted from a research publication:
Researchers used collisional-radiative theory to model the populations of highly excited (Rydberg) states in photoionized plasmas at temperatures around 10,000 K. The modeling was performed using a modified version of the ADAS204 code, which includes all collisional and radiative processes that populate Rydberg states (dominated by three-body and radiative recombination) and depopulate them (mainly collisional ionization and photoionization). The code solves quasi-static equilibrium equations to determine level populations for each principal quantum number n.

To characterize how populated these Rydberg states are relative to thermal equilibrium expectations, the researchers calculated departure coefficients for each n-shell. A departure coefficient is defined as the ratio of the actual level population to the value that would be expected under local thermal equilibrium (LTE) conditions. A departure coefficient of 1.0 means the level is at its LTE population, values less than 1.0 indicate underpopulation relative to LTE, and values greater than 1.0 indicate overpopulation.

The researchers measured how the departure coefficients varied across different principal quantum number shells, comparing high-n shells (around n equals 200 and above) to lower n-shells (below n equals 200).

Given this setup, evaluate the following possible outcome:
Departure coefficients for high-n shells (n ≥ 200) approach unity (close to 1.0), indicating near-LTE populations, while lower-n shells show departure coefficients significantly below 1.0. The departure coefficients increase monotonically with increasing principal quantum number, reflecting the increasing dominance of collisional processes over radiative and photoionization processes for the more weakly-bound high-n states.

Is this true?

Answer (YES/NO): YES